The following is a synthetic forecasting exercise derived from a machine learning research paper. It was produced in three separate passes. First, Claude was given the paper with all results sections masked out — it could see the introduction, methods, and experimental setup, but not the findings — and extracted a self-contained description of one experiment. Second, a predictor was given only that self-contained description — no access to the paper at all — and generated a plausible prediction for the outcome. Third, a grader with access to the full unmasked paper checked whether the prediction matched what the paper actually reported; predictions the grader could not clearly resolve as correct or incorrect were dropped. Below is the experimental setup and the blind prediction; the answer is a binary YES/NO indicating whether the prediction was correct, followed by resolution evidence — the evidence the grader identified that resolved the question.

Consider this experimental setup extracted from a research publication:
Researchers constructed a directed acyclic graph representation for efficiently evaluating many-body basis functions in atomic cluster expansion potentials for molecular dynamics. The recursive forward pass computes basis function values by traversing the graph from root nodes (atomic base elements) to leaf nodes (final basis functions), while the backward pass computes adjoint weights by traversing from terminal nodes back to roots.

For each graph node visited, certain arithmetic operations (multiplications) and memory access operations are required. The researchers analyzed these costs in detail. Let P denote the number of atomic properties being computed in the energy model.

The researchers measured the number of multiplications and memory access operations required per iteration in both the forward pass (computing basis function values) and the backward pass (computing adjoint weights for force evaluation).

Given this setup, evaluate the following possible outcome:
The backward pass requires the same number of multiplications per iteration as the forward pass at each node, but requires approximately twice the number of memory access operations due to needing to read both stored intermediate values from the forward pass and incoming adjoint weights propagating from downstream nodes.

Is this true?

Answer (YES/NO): NO